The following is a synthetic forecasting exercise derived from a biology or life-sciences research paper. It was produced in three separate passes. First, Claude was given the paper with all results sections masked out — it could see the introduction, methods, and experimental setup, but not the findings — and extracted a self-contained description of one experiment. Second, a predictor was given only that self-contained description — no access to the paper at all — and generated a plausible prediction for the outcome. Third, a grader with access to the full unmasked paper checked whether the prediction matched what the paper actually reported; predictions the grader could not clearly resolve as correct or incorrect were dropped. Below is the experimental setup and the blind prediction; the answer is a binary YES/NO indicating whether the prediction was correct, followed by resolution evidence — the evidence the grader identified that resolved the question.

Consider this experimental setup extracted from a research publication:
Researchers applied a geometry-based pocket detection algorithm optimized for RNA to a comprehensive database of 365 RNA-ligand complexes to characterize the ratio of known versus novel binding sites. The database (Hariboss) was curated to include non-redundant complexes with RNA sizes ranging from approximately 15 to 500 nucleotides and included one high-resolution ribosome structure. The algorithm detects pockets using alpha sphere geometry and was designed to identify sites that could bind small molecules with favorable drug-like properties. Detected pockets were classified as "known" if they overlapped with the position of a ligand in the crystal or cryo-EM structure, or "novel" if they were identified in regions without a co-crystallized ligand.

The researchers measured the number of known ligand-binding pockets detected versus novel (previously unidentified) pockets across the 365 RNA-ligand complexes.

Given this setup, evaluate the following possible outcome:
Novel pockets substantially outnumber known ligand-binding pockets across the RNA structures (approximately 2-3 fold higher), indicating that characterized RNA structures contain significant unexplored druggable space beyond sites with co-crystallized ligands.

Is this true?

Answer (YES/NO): NO